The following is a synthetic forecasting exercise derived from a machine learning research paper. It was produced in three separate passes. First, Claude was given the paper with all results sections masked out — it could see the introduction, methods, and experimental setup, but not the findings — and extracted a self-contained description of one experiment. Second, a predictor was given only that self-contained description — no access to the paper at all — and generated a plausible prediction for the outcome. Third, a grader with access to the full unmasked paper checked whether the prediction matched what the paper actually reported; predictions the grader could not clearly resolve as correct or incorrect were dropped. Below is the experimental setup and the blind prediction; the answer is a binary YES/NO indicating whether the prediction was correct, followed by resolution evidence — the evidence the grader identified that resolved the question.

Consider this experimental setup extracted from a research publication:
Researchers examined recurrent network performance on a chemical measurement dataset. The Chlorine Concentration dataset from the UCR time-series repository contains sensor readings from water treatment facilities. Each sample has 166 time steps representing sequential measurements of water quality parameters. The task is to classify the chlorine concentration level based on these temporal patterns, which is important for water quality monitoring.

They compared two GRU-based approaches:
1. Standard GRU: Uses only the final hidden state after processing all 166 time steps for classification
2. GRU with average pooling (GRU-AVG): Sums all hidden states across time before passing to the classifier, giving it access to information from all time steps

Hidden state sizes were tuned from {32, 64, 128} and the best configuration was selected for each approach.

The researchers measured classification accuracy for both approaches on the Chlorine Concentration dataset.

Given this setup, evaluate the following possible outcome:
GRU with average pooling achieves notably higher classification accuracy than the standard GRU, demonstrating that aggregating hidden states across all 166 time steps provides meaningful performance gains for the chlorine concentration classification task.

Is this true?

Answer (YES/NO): NO